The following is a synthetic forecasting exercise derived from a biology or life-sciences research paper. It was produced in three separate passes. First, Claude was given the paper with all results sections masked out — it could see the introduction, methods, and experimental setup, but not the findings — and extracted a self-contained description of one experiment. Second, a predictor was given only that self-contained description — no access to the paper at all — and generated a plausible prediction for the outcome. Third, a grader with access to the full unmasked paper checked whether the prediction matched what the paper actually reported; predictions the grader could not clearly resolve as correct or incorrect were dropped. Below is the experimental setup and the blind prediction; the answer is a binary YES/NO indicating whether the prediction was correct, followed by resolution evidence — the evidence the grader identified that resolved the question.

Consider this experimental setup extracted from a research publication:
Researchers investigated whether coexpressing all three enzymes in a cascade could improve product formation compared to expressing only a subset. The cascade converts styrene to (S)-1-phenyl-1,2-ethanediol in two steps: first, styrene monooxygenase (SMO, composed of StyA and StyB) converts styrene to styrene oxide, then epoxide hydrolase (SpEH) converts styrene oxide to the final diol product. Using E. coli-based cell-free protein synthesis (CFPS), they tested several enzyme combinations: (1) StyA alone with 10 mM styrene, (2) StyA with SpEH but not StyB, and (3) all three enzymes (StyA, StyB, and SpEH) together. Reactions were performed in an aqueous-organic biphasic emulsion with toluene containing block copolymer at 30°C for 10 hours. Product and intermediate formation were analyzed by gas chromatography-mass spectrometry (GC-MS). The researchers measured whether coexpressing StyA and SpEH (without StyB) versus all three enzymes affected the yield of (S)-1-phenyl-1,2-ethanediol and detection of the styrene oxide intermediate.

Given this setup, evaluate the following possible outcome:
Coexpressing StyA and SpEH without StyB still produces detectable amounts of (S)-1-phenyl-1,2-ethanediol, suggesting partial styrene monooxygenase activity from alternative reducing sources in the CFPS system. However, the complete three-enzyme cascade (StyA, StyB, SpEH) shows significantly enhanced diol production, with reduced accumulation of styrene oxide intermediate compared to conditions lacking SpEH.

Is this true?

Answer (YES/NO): YES